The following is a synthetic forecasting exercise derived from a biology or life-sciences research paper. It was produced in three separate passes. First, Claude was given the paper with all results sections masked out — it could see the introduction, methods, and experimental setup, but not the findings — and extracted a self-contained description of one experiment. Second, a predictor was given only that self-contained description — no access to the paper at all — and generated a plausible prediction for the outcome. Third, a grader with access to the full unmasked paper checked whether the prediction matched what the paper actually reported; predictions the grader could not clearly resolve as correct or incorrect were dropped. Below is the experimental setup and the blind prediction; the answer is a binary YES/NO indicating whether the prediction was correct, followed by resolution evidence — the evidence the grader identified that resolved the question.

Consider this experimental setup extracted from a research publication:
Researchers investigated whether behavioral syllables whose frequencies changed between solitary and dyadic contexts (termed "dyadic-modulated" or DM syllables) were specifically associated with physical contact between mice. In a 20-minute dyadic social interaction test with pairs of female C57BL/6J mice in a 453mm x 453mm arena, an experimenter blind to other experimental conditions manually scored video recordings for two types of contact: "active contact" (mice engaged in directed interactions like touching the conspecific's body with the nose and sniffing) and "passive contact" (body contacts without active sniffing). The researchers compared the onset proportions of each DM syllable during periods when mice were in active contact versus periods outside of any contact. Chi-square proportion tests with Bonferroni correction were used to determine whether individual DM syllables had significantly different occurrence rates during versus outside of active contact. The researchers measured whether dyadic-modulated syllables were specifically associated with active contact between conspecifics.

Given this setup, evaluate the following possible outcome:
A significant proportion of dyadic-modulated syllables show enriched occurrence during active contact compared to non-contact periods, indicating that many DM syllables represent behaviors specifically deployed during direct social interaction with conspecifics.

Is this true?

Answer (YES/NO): NO